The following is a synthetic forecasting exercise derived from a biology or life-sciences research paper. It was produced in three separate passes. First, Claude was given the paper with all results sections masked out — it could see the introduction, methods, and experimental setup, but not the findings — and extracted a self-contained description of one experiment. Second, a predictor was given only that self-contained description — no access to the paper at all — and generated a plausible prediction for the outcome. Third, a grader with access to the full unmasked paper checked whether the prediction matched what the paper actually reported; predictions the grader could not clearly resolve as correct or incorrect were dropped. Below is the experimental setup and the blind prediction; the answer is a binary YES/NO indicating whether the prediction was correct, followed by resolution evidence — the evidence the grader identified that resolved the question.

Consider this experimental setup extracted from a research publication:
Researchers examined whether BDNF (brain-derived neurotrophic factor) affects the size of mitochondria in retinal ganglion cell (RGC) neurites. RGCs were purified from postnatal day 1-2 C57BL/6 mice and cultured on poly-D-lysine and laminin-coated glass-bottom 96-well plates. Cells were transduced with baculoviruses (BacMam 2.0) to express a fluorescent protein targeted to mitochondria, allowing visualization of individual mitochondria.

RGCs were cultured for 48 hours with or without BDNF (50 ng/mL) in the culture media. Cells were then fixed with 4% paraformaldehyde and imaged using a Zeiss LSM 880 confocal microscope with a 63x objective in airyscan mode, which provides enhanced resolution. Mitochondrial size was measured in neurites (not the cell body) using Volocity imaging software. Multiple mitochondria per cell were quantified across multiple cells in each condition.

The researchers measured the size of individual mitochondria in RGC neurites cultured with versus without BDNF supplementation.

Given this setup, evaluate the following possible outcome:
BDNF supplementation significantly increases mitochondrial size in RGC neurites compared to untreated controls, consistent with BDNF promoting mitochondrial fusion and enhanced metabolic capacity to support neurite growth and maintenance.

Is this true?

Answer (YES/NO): YES